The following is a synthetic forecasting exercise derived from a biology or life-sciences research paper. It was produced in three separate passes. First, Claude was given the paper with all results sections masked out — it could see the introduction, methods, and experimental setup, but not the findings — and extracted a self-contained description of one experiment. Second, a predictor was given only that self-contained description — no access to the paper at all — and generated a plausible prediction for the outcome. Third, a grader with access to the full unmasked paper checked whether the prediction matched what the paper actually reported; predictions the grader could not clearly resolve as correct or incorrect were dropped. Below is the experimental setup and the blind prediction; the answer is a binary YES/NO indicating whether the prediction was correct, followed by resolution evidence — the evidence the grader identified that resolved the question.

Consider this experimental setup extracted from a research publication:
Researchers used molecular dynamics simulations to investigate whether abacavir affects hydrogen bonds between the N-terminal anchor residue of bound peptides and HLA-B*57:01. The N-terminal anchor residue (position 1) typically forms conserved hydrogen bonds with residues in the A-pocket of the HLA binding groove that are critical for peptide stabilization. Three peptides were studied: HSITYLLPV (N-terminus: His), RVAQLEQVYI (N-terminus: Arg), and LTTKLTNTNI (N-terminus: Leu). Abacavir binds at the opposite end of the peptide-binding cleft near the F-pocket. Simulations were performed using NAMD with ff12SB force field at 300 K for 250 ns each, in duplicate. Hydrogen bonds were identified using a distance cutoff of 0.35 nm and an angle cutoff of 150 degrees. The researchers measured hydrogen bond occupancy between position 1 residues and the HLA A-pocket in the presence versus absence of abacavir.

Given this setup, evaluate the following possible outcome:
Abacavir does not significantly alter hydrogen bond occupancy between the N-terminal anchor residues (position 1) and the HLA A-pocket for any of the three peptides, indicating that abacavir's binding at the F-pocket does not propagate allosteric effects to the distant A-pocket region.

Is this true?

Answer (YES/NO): NO